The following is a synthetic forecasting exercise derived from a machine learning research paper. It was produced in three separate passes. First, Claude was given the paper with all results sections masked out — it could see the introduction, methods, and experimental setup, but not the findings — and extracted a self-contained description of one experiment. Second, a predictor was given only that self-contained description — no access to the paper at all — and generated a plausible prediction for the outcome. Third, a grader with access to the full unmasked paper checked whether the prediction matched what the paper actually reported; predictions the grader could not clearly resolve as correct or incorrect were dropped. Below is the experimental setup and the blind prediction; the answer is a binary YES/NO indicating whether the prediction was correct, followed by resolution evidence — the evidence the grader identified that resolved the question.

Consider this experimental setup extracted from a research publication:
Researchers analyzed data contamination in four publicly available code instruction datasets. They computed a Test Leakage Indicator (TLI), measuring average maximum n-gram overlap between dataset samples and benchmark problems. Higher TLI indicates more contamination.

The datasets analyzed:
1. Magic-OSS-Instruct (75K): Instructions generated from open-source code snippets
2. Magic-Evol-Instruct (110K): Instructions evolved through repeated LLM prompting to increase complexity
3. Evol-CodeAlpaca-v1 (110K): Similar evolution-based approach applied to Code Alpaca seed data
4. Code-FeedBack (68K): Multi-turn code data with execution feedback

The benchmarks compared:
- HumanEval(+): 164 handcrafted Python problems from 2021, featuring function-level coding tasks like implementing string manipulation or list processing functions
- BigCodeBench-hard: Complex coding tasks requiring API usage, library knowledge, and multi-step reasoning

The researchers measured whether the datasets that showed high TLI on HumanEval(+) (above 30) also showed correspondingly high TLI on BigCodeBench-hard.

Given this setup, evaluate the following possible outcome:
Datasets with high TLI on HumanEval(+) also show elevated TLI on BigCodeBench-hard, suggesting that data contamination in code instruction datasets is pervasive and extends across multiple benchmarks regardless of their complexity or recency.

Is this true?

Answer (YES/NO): NO